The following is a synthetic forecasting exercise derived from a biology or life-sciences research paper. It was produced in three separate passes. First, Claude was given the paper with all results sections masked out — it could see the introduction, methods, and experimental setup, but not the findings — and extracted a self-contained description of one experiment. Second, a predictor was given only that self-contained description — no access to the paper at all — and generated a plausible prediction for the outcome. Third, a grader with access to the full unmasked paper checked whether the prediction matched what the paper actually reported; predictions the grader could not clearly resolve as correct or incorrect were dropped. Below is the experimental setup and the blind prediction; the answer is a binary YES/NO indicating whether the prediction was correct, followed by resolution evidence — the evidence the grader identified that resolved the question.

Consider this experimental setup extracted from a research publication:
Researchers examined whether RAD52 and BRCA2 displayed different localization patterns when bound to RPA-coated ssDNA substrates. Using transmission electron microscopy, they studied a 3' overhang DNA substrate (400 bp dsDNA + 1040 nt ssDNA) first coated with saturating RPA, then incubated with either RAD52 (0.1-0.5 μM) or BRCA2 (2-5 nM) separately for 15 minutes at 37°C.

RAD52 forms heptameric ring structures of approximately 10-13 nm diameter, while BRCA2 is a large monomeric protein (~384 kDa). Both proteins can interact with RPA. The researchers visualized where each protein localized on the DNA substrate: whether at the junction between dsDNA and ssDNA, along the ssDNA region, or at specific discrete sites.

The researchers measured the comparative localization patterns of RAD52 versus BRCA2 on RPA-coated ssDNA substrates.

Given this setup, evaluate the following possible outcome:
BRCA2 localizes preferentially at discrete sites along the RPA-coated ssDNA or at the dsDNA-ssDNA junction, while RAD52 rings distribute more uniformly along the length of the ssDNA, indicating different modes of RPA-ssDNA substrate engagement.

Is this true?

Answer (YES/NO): NO